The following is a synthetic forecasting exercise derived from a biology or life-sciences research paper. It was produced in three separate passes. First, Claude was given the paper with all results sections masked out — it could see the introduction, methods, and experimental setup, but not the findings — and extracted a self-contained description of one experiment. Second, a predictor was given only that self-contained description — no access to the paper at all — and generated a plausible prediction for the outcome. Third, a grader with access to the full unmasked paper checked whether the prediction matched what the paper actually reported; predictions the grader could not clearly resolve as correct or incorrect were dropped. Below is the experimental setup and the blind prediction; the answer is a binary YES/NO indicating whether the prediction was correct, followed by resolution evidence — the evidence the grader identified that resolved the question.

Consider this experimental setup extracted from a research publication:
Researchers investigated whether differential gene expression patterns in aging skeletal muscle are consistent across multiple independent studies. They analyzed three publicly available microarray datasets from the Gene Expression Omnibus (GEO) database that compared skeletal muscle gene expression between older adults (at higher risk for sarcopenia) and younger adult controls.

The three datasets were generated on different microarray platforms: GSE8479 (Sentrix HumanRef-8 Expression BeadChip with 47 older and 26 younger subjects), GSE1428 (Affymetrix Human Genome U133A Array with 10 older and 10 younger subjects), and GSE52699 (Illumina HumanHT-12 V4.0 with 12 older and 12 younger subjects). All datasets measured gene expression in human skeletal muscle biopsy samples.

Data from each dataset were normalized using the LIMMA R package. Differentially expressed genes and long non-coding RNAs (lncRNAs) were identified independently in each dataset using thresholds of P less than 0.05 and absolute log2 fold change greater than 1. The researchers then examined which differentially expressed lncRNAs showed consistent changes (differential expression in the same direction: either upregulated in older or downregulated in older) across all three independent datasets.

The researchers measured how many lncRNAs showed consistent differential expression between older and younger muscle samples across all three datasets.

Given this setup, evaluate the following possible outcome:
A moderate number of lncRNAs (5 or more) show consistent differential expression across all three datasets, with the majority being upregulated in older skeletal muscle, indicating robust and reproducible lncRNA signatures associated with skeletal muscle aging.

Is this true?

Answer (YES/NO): NO